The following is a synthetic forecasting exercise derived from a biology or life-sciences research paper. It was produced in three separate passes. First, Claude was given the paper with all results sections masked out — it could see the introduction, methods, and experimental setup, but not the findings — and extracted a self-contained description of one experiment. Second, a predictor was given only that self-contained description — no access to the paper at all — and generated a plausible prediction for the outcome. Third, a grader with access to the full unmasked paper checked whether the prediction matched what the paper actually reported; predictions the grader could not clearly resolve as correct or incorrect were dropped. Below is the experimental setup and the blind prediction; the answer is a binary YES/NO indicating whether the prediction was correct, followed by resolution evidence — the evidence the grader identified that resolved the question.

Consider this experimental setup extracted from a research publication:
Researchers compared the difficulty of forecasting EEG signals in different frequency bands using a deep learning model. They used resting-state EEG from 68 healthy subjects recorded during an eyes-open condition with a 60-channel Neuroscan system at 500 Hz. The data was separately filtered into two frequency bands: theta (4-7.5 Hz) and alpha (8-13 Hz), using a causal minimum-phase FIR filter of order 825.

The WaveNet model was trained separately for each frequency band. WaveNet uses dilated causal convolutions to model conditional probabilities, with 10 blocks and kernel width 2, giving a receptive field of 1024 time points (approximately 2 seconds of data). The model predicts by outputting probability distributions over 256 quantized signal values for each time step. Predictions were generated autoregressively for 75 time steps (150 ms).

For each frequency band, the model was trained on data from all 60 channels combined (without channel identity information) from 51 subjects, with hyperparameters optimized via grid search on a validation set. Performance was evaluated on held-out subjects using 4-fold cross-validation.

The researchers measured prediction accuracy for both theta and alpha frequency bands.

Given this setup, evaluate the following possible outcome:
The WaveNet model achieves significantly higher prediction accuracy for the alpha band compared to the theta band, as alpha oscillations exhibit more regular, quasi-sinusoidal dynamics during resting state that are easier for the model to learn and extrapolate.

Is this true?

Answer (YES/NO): NO